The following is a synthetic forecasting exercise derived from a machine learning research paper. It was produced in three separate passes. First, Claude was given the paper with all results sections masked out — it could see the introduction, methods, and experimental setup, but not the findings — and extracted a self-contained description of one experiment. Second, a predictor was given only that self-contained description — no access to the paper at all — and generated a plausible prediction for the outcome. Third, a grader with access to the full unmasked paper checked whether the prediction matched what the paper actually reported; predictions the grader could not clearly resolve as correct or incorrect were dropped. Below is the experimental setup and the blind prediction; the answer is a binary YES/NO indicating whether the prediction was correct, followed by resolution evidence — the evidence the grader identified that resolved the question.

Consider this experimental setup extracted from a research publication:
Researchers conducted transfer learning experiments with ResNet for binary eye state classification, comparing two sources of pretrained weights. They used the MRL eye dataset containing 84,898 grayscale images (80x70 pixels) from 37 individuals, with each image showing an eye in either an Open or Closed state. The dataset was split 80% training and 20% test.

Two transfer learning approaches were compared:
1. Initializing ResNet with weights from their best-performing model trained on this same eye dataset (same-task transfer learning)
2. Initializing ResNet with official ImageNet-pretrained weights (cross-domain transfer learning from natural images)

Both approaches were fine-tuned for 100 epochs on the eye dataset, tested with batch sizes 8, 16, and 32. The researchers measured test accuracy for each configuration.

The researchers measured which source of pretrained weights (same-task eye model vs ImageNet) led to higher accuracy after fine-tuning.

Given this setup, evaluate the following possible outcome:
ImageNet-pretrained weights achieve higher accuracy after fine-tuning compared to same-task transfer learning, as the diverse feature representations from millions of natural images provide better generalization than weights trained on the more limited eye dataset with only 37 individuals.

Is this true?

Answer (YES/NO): NO